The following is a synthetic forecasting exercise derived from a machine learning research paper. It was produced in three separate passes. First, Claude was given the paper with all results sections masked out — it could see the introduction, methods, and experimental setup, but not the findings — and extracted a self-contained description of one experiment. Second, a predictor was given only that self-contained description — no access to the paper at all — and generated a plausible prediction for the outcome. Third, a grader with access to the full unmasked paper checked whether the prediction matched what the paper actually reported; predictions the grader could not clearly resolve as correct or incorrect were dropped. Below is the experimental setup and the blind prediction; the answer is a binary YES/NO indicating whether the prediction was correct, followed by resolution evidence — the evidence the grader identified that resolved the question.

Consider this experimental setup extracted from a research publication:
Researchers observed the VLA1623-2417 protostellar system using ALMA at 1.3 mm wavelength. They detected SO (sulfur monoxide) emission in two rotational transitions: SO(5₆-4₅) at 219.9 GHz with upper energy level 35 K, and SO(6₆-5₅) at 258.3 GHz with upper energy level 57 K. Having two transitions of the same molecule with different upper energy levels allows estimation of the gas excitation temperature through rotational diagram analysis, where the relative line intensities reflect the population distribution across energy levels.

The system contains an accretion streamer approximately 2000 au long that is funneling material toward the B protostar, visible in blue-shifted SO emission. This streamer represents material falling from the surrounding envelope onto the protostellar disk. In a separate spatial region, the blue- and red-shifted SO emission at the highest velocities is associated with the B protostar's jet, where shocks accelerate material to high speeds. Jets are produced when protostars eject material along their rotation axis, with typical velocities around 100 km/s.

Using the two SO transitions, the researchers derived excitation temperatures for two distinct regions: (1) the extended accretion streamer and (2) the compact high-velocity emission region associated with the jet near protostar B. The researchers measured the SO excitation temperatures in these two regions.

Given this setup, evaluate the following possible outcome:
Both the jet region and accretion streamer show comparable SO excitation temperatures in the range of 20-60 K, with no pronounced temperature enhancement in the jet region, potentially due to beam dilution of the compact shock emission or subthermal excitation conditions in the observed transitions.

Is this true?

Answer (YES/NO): NO